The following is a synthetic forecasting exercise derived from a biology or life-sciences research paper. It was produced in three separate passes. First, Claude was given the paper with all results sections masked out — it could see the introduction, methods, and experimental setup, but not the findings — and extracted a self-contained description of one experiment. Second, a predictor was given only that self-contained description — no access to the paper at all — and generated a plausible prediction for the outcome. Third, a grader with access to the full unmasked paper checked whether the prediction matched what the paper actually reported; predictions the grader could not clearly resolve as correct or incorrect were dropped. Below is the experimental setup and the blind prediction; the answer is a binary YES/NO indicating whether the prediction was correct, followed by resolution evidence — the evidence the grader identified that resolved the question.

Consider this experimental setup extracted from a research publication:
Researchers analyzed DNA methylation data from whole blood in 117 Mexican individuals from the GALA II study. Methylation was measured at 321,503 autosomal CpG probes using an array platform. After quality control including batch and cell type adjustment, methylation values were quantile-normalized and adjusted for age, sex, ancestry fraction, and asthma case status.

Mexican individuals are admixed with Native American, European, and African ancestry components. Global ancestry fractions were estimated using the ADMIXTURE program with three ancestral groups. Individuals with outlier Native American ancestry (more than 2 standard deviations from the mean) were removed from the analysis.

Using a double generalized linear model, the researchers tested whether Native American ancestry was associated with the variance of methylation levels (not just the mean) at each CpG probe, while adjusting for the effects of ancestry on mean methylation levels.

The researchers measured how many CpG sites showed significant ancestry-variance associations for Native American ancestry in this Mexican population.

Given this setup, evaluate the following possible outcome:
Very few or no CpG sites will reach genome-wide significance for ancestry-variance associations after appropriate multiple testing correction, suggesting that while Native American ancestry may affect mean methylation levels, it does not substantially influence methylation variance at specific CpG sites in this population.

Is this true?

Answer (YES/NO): NO